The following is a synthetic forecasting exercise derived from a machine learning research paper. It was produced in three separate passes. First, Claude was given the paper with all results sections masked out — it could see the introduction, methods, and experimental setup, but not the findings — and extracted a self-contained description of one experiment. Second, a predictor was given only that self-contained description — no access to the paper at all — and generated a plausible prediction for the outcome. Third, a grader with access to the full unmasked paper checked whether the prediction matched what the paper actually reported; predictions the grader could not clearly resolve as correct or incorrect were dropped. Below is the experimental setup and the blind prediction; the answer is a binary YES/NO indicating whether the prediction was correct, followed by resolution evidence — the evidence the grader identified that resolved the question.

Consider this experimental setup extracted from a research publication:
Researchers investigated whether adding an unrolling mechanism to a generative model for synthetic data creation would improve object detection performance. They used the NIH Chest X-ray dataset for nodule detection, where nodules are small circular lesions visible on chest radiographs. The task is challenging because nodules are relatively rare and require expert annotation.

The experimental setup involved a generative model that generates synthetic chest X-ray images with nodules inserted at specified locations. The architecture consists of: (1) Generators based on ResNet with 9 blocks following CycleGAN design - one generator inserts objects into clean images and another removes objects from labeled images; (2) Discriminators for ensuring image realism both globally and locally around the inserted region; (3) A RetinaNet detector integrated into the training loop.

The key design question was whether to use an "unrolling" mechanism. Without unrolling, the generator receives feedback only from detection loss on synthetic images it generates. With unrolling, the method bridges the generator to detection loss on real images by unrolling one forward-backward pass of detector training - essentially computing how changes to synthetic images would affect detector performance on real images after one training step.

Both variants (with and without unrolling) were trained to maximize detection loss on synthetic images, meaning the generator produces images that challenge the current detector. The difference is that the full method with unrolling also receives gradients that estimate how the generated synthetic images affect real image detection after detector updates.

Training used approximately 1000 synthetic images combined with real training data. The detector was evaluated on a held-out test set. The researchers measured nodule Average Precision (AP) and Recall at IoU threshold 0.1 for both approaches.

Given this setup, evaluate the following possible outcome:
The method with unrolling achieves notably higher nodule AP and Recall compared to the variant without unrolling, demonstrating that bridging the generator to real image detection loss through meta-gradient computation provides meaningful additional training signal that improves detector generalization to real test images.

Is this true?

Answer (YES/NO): YES